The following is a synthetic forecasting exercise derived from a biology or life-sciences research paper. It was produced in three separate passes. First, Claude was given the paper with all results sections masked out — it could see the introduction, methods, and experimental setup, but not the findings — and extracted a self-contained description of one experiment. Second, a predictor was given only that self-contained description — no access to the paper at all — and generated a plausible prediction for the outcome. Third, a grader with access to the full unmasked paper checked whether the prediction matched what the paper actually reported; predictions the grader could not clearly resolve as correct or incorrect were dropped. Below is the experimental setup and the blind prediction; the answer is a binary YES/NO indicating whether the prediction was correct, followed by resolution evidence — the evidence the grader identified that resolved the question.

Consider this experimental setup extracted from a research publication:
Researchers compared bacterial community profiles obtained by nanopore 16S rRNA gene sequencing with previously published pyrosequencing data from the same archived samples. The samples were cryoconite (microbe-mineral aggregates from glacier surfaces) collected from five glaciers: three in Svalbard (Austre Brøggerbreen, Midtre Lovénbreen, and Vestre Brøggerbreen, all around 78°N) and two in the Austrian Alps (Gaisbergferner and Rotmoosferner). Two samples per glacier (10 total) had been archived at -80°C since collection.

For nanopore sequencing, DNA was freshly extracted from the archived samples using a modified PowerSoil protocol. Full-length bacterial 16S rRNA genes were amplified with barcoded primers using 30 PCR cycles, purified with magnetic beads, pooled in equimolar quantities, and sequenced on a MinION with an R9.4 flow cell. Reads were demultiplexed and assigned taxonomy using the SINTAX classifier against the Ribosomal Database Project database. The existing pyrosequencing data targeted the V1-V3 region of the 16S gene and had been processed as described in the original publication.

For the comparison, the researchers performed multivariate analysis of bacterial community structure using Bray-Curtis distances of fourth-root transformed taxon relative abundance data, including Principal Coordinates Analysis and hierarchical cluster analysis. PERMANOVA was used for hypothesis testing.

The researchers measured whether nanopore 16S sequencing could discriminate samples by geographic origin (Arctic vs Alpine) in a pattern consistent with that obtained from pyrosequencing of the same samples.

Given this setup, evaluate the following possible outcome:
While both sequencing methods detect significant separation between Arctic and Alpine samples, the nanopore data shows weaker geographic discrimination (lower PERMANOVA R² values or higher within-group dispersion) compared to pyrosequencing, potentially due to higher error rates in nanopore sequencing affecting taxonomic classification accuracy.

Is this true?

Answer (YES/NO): NO